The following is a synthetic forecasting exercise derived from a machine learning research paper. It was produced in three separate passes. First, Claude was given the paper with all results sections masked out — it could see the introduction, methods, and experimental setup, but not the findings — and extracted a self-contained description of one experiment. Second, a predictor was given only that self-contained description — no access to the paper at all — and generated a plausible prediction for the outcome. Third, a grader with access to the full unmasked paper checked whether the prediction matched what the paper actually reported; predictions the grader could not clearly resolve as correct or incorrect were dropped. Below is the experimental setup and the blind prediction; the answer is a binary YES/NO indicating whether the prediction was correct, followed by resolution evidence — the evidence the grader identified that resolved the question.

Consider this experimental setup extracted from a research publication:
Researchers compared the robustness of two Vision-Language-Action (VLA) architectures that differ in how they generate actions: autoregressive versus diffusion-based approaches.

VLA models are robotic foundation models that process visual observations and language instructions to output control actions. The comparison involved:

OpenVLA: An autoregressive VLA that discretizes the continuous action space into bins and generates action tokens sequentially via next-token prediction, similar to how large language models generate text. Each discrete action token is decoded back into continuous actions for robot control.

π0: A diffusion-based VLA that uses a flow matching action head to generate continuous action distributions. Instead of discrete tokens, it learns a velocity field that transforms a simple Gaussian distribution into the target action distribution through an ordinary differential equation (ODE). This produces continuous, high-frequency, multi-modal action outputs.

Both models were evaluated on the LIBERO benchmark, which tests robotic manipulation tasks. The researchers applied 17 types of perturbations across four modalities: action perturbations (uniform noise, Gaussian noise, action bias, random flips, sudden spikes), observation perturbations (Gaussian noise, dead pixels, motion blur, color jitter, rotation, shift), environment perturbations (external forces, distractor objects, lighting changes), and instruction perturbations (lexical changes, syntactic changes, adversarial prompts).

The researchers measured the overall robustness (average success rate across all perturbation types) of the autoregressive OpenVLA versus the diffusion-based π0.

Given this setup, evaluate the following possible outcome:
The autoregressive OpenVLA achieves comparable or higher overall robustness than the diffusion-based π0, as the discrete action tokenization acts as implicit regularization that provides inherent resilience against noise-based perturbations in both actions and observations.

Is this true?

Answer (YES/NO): NO